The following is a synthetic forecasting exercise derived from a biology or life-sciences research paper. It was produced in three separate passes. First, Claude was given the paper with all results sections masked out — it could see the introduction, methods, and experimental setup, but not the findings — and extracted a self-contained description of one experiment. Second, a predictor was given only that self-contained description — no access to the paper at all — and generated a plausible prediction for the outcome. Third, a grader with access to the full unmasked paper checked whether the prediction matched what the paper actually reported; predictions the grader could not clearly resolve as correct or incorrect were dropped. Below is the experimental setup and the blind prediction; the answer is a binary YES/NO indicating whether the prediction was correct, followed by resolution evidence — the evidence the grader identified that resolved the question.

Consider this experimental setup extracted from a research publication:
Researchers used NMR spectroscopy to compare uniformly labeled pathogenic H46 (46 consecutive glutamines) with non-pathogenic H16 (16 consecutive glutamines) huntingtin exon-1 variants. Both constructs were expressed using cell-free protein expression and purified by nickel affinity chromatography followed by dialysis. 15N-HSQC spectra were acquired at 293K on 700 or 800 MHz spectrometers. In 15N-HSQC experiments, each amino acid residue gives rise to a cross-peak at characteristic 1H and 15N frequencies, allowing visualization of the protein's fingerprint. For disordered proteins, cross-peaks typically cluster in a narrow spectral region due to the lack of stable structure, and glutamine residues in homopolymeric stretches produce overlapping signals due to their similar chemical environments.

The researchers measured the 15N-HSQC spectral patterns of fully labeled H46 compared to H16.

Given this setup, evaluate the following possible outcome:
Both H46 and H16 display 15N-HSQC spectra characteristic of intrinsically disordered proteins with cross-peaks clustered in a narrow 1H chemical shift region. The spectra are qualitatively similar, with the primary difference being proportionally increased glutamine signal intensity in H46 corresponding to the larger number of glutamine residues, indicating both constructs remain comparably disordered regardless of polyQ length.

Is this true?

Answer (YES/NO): NO